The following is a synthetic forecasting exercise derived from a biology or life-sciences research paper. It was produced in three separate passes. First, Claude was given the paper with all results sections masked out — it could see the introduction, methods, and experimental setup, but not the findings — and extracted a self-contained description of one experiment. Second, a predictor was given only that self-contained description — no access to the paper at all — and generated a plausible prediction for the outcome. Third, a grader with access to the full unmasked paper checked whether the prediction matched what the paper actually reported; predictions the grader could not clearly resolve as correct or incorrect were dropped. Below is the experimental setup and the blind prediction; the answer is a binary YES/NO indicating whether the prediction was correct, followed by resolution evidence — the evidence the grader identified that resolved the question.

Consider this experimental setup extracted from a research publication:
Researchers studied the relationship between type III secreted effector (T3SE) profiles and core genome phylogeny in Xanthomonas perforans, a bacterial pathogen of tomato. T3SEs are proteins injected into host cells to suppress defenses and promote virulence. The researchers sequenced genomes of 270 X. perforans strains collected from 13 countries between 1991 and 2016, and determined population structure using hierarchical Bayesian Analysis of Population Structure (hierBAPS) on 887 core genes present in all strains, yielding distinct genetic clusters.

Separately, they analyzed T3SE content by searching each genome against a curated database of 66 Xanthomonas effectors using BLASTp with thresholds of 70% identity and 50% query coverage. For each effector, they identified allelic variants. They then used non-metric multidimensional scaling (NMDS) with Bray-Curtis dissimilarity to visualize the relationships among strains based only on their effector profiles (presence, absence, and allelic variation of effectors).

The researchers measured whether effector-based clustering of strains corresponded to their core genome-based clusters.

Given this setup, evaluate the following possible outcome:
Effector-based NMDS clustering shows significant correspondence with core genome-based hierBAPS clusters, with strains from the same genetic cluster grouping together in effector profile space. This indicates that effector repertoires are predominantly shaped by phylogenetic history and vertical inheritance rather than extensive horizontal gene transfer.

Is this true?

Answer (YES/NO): NO